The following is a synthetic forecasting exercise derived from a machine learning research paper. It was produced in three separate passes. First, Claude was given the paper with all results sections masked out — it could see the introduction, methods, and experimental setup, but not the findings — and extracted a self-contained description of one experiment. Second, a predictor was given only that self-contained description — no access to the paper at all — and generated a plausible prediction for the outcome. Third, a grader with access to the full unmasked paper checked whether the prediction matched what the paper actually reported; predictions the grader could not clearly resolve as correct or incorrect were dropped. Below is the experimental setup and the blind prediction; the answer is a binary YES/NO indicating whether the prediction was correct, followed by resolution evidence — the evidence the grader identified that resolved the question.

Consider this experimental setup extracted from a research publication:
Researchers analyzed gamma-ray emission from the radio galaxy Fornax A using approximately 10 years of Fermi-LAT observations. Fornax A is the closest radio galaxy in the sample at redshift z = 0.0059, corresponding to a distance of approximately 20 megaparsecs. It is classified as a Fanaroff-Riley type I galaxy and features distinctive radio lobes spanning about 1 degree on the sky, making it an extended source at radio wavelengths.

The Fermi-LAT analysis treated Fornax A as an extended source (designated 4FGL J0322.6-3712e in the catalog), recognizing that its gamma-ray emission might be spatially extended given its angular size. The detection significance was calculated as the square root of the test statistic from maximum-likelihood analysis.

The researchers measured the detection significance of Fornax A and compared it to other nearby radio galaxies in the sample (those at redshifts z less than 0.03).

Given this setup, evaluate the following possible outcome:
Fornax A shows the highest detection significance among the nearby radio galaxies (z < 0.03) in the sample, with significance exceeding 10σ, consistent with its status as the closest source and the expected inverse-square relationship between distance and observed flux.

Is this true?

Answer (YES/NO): NO